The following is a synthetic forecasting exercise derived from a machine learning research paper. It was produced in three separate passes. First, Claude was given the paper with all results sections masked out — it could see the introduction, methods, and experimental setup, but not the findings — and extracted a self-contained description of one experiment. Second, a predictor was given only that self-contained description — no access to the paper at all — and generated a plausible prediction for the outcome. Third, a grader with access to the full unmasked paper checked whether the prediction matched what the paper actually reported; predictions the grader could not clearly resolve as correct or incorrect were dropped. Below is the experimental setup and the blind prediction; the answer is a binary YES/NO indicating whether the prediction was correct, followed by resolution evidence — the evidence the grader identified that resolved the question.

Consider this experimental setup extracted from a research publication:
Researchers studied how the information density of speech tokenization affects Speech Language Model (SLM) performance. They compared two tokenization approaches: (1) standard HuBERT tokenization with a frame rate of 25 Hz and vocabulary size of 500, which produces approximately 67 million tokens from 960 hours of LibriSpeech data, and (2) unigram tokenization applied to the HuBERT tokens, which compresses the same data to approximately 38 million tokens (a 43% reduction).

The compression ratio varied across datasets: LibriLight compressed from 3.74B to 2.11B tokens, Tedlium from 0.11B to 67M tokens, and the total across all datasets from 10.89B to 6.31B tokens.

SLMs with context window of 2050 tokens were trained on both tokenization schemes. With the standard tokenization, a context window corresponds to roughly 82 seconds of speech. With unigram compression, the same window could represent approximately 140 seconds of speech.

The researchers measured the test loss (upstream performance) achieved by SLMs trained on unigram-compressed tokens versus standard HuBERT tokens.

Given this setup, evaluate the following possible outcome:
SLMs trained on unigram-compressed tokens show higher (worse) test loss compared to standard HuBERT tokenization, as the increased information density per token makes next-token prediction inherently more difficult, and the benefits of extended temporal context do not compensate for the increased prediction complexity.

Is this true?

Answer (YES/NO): NO